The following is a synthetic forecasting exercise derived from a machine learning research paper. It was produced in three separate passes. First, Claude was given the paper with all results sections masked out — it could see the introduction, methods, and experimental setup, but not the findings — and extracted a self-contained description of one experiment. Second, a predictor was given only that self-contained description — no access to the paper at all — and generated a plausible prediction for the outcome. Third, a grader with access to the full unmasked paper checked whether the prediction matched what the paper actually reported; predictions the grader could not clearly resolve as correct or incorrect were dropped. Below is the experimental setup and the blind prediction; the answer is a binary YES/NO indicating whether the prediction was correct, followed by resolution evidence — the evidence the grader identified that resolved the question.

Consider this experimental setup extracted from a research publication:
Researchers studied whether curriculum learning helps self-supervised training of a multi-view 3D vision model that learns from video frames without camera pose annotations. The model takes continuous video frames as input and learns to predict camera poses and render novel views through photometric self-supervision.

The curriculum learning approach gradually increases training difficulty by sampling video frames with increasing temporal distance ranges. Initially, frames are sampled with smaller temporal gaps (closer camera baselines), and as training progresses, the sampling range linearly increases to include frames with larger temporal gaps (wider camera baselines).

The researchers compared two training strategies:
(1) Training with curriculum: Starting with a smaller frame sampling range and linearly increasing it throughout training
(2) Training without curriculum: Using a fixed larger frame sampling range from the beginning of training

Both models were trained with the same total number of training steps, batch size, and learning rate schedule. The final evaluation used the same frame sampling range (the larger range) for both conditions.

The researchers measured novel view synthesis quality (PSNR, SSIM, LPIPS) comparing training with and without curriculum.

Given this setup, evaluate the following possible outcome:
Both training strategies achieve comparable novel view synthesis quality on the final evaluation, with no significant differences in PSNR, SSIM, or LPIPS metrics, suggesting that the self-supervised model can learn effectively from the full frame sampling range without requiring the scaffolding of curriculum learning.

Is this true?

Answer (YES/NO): NO